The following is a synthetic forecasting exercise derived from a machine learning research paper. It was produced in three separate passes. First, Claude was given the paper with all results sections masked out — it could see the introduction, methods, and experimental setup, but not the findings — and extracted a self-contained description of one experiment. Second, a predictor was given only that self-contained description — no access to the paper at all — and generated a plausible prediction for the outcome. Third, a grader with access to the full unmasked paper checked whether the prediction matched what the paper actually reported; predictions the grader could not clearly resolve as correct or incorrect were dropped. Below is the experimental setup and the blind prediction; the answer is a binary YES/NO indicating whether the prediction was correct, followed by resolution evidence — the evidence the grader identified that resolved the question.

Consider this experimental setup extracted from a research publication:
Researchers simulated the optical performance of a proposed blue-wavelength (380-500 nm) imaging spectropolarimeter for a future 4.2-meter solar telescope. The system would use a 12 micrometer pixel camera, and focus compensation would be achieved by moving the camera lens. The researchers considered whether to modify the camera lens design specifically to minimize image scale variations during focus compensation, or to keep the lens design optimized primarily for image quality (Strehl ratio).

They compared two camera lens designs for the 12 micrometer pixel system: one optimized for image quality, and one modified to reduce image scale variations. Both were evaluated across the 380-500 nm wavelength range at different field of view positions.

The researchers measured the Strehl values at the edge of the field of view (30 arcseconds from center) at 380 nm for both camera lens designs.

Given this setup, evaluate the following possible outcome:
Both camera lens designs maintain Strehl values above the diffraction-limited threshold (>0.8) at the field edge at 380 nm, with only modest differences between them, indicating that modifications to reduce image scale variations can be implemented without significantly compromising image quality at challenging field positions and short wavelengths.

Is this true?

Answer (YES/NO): NO